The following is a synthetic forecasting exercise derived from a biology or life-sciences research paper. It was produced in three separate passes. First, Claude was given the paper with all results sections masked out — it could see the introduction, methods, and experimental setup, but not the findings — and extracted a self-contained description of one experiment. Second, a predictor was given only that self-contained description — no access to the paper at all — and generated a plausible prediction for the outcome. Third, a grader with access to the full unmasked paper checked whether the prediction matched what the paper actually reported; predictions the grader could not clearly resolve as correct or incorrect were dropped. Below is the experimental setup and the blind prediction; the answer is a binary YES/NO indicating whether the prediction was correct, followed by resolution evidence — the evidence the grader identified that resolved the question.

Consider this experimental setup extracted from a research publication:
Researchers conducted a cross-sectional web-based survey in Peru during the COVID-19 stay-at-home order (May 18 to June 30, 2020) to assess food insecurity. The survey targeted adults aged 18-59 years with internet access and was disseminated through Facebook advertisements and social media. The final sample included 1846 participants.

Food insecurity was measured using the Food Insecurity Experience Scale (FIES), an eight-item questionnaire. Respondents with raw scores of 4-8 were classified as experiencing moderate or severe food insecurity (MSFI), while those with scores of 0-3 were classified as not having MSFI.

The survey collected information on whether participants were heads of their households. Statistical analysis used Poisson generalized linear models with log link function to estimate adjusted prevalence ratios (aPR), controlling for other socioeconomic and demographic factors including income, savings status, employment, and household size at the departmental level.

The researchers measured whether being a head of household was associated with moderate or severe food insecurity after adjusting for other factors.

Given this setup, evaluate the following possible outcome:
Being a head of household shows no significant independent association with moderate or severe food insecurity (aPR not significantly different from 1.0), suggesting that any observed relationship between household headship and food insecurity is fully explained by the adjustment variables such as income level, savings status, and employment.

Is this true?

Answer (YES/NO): NO